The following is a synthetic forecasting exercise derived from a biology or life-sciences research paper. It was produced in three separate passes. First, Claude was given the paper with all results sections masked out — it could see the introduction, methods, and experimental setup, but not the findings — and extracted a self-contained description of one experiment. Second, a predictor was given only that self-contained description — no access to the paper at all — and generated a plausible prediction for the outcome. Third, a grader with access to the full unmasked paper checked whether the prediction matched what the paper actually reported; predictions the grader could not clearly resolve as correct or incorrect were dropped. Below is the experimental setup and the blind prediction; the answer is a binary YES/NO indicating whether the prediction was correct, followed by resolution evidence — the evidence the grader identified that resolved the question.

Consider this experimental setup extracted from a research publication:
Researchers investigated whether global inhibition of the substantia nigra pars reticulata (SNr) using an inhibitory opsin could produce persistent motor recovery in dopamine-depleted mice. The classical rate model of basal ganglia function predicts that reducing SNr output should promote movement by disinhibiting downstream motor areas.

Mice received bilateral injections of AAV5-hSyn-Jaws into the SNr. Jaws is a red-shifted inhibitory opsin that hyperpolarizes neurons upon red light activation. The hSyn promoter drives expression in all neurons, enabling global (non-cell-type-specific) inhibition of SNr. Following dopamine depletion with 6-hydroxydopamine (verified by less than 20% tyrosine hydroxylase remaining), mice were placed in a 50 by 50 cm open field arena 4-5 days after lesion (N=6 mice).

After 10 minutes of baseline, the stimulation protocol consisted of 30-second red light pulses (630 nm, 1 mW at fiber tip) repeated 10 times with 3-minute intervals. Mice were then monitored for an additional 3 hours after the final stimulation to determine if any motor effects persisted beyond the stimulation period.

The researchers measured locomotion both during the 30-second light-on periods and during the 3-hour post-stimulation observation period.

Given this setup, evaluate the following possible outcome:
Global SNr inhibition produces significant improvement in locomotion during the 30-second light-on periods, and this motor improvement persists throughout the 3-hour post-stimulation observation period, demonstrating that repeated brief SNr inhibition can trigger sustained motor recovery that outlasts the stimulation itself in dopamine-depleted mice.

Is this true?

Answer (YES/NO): NO